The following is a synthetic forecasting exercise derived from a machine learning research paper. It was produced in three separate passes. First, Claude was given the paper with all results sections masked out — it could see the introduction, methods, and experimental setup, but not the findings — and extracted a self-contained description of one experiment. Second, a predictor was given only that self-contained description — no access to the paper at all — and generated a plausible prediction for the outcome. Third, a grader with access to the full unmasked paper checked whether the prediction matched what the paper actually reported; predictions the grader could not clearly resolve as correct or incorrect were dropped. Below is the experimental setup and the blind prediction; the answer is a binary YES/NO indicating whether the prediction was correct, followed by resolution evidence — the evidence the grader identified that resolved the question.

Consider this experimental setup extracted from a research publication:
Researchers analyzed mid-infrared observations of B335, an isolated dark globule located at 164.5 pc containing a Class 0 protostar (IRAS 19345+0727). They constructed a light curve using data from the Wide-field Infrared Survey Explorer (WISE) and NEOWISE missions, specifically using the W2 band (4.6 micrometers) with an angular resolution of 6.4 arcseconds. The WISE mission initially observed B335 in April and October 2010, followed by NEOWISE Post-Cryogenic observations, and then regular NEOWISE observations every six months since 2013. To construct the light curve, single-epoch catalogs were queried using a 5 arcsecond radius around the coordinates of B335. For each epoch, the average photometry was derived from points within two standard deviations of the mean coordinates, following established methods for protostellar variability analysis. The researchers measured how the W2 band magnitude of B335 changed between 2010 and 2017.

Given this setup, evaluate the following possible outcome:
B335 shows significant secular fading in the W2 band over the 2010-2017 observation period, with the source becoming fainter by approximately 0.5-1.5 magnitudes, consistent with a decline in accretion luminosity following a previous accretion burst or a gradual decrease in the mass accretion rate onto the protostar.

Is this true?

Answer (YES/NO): NO